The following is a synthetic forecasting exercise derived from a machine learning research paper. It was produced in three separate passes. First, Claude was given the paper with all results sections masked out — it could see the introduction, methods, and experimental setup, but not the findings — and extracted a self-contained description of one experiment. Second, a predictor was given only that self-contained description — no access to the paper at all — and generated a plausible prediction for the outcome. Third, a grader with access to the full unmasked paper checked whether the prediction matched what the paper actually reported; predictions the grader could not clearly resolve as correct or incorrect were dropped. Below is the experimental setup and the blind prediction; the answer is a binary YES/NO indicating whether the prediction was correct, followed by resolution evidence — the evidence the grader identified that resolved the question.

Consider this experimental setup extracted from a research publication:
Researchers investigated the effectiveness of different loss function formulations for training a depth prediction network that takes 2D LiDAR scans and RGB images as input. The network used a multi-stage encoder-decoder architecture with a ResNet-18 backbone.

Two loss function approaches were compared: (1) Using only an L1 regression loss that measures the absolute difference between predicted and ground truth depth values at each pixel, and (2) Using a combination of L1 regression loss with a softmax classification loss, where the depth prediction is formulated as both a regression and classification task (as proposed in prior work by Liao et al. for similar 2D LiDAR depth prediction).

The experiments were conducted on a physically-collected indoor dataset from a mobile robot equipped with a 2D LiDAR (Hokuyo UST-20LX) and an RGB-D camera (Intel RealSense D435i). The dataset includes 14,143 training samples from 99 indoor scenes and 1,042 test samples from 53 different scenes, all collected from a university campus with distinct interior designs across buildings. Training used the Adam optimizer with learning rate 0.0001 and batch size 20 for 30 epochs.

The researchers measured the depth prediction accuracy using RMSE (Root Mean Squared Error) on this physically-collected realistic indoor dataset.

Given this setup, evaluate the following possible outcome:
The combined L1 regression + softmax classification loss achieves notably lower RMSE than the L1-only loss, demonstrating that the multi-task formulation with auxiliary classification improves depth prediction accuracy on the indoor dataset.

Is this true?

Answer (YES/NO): NO